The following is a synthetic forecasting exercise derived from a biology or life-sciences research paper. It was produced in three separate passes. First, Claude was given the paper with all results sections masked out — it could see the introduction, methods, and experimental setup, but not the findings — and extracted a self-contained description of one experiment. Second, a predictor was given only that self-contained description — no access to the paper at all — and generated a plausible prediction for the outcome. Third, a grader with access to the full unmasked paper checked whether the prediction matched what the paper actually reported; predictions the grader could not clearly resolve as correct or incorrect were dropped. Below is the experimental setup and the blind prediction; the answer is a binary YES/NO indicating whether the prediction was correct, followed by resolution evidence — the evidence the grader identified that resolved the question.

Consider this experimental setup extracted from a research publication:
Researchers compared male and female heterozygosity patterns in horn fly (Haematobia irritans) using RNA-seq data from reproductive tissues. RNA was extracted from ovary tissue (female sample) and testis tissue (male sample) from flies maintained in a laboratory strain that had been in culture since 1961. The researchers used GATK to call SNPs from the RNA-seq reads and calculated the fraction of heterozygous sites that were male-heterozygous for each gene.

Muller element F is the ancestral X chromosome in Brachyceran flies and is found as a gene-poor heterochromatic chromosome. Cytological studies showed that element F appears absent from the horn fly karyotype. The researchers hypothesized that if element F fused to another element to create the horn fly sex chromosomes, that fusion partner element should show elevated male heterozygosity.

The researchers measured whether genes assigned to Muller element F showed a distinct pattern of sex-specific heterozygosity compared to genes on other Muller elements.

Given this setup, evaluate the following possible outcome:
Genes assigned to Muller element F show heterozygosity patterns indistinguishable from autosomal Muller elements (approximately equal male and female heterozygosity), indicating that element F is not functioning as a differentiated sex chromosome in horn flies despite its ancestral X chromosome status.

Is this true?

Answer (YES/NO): NO